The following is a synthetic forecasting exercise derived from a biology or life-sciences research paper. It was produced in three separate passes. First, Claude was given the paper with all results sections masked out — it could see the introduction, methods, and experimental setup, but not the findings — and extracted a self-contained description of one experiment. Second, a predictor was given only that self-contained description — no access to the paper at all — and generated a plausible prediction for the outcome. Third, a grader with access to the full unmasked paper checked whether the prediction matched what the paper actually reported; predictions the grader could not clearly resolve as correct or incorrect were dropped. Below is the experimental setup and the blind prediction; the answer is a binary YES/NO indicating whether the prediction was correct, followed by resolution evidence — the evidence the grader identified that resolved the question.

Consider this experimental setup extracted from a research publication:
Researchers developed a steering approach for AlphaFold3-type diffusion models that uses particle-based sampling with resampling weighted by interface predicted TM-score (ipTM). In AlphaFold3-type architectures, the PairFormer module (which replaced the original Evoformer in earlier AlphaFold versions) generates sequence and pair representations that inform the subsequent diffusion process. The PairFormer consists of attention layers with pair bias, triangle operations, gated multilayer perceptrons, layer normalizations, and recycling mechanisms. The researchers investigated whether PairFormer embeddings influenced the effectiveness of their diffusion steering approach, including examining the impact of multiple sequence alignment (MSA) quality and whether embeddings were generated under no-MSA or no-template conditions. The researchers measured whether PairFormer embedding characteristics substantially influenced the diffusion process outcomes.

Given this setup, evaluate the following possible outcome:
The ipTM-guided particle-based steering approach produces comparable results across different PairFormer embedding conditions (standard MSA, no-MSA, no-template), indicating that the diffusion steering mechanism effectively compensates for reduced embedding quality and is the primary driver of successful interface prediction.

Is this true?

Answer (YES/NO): NO